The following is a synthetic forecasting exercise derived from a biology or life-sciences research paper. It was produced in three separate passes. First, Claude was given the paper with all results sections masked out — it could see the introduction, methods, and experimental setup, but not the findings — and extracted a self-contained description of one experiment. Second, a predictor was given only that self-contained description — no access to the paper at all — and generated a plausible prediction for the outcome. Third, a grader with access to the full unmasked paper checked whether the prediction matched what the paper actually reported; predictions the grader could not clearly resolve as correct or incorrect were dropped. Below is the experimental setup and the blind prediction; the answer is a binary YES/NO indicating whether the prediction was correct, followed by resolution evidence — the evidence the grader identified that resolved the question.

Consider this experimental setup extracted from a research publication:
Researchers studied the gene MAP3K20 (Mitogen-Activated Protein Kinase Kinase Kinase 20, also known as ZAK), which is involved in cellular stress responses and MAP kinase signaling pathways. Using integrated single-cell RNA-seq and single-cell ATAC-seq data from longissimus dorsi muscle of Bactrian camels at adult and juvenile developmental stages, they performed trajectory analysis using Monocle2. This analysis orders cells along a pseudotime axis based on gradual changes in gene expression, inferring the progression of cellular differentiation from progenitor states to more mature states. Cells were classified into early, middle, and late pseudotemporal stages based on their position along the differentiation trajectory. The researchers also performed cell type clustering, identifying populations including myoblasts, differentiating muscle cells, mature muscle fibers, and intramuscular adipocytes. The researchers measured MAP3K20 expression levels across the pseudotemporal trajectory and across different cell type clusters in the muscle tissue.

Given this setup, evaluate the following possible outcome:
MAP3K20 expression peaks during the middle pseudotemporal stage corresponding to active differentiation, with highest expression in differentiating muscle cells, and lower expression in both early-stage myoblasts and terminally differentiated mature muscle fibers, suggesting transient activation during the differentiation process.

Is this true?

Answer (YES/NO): NO